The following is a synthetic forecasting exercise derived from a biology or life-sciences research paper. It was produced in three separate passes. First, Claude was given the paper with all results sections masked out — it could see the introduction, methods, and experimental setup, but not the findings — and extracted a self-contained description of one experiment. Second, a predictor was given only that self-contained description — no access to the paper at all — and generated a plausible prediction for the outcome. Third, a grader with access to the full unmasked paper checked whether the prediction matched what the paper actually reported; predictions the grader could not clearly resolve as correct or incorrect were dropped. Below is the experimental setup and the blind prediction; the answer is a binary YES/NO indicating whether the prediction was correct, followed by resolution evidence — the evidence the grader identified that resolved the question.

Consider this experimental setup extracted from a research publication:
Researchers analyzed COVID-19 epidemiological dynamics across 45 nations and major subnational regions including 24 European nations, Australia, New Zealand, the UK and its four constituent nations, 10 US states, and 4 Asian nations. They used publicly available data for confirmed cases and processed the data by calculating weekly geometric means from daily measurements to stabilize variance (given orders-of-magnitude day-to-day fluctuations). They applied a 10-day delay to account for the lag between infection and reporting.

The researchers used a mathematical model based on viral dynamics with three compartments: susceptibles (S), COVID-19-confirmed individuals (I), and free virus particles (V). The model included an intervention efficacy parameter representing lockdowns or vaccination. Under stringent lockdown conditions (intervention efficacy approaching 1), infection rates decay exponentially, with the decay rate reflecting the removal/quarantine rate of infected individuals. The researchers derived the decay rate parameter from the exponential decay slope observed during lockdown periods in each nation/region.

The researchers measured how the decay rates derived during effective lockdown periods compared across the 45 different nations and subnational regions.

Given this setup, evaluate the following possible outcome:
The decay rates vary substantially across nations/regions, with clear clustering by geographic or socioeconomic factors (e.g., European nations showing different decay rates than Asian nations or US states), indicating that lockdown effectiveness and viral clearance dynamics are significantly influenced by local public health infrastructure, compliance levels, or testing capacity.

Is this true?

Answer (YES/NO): NO